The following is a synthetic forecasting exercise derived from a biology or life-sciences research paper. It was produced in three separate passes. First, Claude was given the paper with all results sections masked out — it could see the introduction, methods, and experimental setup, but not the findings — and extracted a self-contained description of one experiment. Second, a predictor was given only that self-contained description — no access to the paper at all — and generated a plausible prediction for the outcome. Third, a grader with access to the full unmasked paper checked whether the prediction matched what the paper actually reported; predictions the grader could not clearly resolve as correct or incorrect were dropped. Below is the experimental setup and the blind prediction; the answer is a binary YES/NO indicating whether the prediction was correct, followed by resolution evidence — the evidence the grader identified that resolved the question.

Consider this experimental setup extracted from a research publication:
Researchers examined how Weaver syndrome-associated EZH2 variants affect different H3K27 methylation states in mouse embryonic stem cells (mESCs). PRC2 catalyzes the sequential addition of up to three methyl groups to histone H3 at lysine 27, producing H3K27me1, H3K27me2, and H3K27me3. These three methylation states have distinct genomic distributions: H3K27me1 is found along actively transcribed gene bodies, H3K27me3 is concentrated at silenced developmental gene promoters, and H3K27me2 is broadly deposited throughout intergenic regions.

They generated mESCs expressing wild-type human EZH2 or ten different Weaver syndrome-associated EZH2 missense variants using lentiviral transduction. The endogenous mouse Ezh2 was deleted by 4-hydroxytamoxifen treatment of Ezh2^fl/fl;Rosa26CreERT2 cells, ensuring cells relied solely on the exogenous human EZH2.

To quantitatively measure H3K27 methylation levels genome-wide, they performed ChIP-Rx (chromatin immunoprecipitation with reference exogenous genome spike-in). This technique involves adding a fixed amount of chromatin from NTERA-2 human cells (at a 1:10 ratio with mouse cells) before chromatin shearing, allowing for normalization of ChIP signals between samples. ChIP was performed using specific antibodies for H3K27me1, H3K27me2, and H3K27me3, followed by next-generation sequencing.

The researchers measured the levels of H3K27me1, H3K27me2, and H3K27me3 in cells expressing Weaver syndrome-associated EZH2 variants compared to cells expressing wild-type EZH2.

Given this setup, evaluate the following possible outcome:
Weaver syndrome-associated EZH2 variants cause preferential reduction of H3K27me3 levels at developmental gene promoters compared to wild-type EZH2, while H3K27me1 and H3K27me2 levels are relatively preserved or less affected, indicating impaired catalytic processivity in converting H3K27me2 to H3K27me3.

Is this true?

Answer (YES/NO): NO